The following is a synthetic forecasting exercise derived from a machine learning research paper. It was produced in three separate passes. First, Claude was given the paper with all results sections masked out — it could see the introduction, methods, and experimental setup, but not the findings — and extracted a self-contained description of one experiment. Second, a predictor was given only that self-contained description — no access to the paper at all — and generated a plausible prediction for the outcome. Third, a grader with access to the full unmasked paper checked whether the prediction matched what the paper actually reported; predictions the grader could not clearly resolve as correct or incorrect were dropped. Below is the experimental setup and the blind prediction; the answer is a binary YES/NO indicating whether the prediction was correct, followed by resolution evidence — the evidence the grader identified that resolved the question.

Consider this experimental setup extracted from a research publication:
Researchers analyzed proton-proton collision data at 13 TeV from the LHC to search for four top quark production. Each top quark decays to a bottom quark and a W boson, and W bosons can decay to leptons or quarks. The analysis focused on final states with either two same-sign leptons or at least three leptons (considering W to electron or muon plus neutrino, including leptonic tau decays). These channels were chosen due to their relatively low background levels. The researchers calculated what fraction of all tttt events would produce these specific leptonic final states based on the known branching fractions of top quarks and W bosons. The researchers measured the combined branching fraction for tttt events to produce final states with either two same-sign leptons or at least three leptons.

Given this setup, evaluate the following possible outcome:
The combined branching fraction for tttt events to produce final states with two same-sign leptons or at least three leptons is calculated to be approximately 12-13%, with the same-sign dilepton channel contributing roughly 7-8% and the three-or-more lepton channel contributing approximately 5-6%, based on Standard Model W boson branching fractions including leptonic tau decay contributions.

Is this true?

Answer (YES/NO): YES